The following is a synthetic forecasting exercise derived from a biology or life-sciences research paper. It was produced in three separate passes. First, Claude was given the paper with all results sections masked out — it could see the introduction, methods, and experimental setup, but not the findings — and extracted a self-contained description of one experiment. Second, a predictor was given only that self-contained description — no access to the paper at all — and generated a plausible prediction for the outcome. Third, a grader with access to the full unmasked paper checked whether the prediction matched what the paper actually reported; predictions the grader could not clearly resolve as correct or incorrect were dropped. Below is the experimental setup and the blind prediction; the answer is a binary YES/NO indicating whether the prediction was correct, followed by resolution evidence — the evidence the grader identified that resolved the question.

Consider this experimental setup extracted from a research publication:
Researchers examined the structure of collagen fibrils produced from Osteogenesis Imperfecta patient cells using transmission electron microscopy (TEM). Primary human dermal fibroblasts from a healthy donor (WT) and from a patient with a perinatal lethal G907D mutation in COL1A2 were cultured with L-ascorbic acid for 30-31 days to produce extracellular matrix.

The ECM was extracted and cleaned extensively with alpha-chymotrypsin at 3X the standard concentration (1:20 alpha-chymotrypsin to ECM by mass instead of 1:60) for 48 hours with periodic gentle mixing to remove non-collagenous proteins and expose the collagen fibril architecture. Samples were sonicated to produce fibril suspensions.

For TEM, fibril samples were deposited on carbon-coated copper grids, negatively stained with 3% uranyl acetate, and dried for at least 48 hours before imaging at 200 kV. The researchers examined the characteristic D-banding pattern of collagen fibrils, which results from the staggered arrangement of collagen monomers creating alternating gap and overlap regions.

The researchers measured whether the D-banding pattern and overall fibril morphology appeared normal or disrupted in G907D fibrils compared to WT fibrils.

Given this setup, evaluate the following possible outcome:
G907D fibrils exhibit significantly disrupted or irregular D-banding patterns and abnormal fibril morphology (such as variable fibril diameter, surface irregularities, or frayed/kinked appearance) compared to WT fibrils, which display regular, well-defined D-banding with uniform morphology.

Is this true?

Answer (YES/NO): NO